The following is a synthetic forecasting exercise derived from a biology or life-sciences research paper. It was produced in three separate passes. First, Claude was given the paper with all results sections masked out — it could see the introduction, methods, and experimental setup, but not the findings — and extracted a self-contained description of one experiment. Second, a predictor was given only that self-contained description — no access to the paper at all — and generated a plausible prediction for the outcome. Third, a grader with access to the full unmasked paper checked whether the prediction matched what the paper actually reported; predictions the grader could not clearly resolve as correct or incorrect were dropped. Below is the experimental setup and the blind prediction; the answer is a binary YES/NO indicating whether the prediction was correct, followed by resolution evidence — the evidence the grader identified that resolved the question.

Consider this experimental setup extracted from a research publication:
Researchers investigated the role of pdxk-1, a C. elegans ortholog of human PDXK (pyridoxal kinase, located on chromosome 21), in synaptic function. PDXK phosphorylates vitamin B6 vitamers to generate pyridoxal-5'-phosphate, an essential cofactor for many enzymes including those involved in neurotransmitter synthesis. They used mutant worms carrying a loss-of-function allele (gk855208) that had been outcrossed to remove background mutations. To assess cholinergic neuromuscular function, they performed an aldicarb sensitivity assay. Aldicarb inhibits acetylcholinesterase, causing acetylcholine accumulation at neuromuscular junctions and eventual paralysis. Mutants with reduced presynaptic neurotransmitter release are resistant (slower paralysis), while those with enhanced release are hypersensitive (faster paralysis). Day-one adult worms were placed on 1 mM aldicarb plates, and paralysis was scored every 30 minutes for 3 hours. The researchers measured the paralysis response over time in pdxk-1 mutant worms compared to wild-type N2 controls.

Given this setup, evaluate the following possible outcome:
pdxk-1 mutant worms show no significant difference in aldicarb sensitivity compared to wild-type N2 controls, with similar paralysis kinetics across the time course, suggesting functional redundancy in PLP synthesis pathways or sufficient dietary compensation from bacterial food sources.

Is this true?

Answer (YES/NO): NO